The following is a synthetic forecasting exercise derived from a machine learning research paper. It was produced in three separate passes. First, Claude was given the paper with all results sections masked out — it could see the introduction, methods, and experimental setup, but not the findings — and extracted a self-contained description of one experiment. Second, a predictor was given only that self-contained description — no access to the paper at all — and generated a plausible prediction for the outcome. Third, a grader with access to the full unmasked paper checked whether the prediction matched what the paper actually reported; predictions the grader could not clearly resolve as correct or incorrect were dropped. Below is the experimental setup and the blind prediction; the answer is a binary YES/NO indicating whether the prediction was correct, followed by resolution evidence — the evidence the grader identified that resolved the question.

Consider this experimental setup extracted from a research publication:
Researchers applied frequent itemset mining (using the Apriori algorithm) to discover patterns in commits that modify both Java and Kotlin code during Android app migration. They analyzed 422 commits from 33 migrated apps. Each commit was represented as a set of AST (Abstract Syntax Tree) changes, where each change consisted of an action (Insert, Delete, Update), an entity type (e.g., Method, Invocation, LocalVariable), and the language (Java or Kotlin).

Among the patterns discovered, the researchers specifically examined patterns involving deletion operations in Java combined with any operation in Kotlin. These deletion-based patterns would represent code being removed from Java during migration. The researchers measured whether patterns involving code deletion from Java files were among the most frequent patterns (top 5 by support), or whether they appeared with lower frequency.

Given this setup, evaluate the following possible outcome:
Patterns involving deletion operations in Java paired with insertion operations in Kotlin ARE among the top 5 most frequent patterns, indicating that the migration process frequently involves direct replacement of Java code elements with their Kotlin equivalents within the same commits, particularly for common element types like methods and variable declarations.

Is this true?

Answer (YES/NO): NO